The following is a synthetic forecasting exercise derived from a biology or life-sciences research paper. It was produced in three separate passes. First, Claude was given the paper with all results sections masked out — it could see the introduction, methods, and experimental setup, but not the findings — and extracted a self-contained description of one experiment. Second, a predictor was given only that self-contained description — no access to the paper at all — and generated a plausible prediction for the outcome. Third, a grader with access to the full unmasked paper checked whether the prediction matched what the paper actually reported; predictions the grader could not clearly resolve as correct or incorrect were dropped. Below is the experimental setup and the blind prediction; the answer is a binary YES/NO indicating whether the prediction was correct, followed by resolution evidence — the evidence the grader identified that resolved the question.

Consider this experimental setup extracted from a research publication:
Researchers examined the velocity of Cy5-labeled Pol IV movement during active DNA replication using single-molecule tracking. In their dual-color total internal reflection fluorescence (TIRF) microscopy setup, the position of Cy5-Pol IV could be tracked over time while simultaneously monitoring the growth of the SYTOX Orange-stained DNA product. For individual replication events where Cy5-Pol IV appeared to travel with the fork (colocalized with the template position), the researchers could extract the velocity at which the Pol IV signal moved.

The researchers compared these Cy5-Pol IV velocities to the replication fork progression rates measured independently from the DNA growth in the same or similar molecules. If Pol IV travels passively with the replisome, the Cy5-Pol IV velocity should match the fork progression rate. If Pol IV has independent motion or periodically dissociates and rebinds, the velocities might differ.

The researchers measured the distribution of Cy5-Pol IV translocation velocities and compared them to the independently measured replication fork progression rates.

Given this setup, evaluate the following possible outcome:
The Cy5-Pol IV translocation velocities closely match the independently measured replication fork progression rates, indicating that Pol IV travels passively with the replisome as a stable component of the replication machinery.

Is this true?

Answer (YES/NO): YES